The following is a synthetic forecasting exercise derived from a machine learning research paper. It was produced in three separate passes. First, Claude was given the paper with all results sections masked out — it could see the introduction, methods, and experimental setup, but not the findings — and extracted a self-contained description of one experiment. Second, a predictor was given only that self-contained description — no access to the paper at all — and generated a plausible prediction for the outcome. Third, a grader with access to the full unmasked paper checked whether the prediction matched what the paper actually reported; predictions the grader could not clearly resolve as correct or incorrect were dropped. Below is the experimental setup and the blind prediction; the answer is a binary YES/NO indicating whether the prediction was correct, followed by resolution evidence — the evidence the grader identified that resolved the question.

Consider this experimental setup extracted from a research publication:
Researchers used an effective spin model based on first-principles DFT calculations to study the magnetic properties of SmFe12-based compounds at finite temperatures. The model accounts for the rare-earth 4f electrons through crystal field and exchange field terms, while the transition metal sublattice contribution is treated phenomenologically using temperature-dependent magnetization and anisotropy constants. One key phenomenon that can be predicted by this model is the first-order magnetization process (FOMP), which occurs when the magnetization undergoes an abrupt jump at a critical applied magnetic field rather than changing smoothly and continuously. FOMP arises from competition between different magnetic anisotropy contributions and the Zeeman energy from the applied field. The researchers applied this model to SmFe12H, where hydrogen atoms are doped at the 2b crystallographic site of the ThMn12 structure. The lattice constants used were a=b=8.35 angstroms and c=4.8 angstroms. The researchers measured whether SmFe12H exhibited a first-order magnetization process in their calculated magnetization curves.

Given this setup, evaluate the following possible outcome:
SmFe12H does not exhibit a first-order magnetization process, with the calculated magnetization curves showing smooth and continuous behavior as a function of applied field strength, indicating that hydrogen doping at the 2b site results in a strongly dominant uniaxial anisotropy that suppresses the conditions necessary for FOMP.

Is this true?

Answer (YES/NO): NO